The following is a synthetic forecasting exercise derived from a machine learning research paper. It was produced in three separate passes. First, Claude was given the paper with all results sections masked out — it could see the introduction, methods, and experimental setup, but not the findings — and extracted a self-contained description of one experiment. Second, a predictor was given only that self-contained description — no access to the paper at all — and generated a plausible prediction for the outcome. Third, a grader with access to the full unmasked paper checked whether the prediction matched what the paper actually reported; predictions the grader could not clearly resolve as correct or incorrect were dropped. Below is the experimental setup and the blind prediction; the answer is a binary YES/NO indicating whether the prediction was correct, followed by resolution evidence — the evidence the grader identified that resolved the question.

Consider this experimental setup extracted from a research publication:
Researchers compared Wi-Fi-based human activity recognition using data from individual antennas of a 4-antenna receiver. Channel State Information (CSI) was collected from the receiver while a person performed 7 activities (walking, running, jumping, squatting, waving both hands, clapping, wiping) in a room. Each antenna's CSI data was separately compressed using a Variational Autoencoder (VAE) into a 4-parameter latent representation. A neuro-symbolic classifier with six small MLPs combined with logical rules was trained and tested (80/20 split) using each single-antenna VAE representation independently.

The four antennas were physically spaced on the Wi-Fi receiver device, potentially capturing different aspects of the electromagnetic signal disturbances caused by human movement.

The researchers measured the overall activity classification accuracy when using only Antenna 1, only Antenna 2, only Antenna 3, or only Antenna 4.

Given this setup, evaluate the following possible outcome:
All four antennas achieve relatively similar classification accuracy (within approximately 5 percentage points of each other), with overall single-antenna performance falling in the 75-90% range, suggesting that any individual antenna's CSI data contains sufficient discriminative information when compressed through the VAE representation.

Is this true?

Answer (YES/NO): NO